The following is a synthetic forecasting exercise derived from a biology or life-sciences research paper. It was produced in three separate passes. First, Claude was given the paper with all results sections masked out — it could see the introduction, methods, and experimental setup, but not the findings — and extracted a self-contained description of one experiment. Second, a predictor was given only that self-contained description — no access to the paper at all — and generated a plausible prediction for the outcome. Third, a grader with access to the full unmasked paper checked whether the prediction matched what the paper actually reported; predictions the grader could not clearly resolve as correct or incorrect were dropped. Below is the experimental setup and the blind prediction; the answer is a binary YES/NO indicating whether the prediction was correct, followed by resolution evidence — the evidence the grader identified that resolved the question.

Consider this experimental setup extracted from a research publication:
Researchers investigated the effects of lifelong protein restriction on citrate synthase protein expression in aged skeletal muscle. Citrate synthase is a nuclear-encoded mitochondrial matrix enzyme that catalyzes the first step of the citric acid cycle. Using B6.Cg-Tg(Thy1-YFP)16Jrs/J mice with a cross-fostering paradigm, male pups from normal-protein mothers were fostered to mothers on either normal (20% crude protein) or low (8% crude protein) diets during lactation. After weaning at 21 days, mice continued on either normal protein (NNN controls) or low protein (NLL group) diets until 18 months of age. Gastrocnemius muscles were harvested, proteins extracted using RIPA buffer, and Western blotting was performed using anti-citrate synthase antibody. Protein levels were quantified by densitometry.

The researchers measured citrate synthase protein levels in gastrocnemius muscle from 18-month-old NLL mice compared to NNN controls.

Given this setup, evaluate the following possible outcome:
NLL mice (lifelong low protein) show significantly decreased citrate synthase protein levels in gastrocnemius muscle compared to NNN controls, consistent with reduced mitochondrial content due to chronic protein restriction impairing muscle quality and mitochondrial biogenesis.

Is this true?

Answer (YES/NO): YES